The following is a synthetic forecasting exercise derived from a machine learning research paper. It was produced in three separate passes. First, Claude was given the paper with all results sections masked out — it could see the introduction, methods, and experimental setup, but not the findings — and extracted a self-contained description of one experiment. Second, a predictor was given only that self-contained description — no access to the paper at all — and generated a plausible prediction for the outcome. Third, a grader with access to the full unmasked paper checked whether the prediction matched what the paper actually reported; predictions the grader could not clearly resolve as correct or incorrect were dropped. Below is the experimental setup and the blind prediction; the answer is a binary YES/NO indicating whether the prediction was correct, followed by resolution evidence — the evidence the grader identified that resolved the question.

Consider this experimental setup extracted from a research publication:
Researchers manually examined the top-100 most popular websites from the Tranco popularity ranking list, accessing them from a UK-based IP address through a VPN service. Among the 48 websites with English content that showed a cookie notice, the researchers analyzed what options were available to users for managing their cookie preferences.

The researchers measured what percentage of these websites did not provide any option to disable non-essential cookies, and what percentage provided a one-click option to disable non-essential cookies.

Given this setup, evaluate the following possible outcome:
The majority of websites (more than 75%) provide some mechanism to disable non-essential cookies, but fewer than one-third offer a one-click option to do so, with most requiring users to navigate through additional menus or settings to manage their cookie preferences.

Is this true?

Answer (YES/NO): YES